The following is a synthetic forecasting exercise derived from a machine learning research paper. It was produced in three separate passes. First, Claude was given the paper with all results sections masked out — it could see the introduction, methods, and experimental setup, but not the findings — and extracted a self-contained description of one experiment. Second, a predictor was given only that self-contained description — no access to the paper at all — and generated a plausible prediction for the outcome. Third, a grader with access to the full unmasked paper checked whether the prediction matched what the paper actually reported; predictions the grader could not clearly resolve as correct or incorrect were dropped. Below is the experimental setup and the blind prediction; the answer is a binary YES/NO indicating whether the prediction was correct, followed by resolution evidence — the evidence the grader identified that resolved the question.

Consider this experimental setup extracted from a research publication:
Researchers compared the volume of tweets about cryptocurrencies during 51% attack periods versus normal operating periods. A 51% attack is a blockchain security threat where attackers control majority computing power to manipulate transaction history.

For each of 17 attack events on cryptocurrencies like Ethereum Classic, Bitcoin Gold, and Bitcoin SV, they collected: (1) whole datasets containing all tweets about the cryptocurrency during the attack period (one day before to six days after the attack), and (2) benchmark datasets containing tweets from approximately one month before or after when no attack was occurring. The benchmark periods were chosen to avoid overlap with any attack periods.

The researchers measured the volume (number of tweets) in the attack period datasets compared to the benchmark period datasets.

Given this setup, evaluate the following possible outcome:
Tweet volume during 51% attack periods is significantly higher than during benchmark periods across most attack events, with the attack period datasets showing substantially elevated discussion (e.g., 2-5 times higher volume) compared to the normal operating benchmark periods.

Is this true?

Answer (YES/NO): YES